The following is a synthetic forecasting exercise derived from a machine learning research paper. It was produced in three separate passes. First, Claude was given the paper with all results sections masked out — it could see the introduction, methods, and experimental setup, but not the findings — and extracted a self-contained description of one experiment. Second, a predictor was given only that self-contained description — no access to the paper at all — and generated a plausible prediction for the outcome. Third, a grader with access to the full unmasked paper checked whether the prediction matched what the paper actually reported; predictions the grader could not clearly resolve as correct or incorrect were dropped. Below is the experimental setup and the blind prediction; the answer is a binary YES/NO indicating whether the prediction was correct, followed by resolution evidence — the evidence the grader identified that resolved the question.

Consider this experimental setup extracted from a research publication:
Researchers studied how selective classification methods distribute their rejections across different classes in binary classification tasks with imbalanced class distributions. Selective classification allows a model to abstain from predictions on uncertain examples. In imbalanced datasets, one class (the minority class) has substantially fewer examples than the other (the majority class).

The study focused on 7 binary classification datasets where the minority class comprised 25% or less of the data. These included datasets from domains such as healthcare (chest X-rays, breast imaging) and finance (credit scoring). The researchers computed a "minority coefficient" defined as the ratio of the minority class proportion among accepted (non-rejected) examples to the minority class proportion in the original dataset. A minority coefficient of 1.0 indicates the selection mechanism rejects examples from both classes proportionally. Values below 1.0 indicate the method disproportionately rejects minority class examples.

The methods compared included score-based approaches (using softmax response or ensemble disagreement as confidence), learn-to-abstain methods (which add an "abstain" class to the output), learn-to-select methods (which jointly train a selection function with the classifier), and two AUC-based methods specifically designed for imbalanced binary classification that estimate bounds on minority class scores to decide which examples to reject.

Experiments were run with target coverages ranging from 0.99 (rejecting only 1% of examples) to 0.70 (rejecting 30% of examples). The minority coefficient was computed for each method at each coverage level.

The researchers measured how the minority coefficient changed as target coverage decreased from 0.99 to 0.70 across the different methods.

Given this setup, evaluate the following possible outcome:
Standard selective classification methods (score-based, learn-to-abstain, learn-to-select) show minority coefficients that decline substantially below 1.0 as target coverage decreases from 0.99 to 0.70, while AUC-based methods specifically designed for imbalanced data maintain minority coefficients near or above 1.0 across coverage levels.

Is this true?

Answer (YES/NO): YES